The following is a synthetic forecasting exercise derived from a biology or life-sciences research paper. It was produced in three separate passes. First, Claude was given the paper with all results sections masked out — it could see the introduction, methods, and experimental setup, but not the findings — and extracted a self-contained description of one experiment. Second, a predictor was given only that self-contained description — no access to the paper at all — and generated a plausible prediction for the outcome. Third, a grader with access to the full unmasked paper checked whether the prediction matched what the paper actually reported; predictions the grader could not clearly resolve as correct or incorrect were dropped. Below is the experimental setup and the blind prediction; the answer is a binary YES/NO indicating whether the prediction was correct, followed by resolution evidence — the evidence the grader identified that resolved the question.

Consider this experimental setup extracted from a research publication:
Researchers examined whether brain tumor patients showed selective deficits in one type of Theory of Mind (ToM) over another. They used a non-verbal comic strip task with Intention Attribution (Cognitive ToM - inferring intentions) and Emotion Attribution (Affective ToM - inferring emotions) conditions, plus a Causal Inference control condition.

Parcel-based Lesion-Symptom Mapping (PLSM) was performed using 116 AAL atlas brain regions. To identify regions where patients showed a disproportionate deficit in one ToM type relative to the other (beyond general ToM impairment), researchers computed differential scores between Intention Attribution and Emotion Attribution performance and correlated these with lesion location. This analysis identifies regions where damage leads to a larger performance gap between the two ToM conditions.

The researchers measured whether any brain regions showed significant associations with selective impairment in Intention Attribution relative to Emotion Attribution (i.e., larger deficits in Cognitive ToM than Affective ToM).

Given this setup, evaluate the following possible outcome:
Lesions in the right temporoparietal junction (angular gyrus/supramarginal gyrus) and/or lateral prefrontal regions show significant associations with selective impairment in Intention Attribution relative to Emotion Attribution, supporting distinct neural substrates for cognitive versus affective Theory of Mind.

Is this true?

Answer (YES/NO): NO